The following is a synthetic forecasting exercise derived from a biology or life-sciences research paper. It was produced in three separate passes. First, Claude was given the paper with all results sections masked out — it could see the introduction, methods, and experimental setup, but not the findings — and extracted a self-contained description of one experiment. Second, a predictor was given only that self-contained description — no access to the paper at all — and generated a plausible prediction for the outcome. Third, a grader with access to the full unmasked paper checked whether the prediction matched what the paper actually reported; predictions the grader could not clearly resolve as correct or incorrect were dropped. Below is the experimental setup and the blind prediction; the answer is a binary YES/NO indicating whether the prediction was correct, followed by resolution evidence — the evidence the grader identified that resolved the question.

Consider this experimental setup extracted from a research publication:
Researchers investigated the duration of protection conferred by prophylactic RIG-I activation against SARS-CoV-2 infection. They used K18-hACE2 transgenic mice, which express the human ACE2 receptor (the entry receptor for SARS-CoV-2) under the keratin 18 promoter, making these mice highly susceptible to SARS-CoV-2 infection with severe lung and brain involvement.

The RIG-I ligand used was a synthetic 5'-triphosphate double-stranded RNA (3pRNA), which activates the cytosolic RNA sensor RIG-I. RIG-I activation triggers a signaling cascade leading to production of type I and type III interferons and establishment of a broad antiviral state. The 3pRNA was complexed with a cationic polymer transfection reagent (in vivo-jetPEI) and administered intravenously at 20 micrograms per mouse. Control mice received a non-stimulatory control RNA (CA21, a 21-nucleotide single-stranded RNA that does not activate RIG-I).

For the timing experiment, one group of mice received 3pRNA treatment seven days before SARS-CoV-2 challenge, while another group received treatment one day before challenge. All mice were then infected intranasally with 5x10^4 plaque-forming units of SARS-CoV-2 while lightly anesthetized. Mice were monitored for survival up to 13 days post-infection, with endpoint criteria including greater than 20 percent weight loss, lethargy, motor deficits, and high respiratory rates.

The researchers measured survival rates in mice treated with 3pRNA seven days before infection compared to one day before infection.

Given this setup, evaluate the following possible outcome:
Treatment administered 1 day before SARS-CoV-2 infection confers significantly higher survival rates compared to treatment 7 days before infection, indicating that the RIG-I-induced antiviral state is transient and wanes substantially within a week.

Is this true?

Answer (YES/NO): NO